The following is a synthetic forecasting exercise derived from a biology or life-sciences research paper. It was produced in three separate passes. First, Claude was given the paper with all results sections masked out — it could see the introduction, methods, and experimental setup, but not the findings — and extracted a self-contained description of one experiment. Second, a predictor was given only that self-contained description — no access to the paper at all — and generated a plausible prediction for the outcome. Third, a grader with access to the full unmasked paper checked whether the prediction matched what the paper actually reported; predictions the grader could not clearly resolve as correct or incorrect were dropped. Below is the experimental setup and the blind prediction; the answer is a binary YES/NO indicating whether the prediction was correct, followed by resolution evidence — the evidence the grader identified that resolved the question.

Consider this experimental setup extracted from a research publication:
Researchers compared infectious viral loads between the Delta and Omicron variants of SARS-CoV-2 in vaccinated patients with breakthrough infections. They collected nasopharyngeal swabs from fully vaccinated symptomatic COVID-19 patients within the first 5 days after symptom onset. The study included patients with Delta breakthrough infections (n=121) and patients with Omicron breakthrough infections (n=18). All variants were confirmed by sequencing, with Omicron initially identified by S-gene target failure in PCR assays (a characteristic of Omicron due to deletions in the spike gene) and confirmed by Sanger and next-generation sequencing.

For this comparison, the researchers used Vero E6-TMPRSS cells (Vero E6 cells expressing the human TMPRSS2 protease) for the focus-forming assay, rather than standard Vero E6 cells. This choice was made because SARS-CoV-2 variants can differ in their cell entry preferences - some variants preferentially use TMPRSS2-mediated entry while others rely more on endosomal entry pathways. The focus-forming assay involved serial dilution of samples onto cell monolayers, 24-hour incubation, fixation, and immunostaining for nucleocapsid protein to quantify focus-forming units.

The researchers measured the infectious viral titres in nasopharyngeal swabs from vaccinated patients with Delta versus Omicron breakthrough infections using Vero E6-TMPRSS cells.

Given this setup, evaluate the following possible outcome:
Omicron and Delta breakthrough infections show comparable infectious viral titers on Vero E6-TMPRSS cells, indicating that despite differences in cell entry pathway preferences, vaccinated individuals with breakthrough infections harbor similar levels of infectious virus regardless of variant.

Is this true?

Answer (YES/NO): YES